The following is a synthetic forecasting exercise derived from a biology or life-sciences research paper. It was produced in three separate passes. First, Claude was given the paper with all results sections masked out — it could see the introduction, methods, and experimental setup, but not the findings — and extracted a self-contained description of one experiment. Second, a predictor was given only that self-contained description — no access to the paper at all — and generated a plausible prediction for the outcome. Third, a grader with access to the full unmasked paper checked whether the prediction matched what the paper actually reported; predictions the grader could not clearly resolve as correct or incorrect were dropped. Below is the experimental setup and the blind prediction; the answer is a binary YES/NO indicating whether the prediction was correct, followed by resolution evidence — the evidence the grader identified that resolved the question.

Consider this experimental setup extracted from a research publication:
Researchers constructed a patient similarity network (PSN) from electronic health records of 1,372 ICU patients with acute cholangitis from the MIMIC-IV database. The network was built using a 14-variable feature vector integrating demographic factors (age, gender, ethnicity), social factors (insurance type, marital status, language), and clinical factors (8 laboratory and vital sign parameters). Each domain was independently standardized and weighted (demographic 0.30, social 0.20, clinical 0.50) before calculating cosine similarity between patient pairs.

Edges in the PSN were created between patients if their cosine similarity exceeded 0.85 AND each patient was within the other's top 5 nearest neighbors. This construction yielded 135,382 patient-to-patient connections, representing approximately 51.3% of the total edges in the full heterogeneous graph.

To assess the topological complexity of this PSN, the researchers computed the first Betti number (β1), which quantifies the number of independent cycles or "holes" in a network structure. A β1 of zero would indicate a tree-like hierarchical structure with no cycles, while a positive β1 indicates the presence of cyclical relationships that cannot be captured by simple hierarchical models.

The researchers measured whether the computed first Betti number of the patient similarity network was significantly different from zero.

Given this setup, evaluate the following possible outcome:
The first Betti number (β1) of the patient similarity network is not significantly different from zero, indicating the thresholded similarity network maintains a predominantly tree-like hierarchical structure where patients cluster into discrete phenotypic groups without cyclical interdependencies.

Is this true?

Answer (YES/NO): NO